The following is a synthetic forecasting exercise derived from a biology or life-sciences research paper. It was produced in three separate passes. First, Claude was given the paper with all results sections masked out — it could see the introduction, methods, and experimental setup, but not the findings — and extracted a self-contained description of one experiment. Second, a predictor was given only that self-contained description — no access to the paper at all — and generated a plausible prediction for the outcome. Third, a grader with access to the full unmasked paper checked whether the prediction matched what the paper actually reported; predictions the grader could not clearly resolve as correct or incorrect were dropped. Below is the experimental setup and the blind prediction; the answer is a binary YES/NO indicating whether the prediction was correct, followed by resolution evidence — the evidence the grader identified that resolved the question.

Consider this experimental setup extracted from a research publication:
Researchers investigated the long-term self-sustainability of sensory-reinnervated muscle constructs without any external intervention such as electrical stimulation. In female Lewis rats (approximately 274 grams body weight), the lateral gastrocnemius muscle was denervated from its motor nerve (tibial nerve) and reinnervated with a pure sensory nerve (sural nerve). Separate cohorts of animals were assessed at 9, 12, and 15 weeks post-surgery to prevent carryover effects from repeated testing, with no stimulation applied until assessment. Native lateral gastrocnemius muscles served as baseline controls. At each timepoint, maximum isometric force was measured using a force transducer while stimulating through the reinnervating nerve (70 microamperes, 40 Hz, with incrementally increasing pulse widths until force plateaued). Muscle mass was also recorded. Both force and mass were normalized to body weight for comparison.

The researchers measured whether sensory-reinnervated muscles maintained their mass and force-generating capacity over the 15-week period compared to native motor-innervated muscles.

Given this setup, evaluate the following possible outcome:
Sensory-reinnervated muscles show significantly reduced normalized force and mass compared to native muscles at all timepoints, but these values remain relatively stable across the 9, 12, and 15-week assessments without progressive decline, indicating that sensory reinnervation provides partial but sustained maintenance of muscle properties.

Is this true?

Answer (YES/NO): NO